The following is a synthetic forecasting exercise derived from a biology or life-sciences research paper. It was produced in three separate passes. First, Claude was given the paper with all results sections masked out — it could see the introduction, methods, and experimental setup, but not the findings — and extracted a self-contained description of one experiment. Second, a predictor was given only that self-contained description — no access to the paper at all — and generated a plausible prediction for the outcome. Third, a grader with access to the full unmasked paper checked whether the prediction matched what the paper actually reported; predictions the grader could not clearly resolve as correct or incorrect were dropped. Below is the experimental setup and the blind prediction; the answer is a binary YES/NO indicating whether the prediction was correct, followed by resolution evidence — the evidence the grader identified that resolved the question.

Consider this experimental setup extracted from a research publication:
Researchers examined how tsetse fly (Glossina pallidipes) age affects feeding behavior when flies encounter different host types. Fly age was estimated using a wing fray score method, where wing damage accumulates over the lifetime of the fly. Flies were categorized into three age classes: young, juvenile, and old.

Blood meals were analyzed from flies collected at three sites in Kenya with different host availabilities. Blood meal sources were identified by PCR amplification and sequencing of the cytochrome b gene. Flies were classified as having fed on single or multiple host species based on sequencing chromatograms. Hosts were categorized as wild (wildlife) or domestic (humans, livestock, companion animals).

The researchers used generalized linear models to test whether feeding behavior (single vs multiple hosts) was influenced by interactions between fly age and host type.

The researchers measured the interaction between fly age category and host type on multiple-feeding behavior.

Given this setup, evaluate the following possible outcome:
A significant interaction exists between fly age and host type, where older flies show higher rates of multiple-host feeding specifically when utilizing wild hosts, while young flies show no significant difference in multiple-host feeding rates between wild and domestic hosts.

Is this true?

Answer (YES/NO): NO